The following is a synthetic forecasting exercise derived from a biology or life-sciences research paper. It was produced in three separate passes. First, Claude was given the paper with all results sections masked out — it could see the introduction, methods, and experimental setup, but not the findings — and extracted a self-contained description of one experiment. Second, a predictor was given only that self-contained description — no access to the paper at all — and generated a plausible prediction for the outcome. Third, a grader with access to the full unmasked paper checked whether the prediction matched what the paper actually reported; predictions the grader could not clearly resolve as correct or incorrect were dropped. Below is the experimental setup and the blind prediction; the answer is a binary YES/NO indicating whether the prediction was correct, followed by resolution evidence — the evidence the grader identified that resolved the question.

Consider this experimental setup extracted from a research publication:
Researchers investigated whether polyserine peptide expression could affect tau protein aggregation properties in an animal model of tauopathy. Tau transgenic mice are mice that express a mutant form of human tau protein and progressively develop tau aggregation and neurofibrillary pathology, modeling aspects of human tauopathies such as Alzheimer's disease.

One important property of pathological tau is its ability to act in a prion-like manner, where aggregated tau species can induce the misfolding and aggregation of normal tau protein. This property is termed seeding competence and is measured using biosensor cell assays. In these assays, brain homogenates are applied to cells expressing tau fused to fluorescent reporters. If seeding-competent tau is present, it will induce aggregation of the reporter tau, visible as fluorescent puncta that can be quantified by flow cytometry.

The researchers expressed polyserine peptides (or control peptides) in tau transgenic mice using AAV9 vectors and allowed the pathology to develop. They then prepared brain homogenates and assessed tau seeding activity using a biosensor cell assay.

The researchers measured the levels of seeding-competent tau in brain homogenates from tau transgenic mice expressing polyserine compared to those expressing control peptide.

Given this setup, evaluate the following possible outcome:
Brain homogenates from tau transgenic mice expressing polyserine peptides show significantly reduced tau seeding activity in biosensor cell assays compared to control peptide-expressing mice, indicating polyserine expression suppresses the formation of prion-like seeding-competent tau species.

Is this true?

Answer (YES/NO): NO